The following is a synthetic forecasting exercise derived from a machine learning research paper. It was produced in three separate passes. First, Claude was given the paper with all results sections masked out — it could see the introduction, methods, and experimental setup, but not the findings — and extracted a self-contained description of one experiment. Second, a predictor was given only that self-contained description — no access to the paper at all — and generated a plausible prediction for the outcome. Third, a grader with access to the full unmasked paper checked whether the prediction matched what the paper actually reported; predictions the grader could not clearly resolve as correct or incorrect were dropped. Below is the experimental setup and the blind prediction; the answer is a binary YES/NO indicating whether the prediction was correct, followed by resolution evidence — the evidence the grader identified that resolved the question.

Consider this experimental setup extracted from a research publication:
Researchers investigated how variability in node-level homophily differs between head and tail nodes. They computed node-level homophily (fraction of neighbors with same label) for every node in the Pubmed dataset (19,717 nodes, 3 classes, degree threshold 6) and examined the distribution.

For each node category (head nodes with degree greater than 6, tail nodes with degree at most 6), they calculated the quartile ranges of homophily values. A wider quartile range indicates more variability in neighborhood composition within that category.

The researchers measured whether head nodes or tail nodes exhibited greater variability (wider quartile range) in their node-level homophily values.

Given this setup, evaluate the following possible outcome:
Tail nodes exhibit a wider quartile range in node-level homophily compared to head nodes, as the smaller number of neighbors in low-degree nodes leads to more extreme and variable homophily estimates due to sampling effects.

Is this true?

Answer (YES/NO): YES